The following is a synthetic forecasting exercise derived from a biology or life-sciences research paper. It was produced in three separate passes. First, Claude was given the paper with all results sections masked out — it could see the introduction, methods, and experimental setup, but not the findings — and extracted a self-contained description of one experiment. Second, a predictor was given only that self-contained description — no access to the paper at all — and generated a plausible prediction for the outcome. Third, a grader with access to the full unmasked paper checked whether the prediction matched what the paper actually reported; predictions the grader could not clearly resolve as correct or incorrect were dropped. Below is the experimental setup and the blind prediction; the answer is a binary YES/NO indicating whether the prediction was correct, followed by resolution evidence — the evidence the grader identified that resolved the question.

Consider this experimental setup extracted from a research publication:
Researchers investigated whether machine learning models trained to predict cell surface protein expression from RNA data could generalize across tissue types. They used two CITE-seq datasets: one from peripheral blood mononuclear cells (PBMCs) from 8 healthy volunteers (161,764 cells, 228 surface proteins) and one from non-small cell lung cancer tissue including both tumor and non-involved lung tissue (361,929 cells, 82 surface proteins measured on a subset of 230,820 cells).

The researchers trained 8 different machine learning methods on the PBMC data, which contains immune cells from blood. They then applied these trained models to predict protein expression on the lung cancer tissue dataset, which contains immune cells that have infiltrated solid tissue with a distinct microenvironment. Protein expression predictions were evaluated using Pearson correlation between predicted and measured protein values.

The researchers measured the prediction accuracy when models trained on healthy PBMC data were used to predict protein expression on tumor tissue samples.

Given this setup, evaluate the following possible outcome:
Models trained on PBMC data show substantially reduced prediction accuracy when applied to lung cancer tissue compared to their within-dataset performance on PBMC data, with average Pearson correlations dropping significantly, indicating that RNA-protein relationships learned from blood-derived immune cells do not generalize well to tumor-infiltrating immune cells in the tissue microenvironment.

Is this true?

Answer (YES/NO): YES